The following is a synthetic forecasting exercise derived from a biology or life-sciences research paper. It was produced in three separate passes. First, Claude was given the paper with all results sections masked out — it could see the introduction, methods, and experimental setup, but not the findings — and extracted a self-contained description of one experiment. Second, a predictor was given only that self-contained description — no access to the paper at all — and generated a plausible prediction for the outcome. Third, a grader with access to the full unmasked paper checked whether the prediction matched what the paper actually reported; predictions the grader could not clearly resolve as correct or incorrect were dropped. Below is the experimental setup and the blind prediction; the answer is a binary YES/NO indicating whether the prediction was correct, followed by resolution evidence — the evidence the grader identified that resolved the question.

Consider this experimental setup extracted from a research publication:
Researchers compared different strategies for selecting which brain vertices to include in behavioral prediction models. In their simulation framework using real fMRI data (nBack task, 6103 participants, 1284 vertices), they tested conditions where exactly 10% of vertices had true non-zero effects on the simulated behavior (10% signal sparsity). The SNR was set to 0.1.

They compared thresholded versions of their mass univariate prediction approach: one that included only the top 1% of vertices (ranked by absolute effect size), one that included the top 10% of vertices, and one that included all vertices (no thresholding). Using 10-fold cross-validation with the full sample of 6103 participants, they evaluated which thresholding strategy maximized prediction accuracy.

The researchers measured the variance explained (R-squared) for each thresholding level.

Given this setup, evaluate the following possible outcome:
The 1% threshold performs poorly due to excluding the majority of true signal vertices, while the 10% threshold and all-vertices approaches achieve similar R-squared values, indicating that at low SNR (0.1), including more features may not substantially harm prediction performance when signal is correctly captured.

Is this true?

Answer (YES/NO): NO